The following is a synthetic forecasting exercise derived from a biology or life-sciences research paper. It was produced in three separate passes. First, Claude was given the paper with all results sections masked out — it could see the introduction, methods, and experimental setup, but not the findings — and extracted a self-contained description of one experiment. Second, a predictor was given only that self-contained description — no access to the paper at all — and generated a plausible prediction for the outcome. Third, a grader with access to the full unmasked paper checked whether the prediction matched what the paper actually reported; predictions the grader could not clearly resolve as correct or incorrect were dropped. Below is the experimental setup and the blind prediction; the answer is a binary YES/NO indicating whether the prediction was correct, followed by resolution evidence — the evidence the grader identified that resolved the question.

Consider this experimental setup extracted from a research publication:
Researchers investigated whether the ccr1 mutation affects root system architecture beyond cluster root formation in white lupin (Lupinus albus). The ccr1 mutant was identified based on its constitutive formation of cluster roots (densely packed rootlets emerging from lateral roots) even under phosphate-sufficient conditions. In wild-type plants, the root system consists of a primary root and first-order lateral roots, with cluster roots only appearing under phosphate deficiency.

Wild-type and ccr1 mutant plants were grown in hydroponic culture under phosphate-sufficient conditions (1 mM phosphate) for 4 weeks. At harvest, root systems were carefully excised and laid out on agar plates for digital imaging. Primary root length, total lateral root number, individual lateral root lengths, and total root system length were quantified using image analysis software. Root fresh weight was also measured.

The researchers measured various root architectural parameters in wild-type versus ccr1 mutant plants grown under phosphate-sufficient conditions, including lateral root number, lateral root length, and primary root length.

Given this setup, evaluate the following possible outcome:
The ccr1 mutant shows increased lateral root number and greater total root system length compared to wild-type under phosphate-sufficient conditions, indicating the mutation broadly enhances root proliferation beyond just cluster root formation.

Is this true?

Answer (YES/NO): NO